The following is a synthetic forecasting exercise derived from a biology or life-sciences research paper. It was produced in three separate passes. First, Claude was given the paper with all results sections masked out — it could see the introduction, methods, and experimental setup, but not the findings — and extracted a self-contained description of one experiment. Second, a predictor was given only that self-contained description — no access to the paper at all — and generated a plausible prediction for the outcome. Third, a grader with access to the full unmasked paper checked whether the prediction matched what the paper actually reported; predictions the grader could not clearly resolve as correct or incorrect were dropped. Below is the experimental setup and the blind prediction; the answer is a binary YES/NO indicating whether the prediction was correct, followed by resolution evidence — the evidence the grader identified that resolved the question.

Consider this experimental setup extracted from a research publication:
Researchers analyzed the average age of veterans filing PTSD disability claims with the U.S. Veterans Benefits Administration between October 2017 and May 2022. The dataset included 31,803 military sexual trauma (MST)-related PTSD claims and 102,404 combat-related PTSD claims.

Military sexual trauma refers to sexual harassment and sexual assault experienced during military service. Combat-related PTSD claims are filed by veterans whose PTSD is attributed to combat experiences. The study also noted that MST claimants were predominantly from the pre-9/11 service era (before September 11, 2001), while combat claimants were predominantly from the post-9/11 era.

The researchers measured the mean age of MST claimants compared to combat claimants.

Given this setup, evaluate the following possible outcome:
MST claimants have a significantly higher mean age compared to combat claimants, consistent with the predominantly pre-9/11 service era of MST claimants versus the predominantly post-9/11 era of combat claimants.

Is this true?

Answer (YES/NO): NO